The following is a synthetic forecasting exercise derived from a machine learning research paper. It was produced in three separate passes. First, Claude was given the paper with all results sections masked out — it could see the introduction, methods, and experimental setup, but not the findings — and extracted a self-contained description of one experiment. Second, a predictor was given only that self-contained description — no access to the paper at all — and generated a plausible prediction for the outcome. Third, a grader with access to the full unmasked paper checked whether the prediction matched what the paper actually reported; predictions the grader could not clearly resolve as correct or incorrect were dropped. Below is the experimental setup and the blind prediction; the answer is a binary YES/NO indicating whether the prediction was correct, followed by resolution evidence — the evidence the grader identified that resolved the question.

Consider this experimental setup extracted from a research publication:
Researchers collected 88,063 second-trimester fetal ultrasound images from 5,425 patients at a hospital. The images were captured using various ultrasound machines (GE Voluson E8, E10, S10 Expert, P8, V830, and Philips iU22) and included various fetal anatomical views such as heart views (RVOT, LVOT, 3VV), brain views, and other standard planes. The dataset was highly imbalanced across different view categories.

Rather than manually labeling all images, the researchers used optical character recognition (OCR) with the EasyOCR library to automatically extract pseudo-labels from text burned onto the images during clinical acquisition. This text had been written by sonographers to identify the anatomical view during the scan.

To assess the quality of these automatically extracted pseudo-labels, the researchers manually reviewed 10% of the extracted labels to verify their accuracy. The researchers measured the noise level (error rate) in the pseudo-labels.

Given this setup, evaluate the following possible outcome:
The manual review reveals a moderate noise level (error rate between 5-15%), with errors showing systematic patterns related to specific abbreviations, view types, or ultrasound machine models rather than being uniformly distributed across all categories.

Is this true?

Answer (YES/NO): NO